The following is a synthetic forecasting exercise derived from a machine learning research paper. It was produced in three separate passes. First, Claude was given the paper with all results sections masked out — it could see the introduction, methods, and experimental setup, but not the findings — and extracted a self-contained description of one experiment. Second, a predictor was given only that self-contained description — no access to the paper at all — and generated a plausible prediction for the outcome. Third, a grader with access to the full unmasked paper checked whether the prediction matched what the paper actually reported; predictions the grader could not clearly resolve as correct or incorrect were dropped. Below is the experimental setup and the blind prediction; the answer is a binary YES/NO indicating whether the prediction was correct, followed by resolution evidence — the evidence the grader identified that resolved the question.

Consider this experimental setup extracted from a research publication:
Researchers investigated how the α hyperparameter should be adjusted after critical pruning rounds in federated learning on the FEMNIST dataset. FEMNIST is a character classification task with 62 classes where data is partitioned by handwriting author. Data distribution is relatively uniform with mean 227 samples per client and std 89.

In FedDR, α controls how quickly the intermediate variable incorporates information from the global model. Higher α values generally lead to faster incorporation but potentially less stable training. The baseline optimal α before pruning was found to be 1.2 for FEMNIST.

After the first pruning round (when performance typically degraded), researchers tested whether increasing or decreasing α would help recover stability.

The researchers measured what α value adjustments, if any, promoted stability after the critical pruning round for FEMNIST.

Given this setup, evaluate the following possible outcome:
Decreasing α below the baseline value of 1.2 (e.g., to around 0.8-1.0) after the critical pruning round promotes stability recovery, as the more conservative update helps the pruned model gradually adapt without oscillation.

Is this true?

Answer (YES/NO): NO